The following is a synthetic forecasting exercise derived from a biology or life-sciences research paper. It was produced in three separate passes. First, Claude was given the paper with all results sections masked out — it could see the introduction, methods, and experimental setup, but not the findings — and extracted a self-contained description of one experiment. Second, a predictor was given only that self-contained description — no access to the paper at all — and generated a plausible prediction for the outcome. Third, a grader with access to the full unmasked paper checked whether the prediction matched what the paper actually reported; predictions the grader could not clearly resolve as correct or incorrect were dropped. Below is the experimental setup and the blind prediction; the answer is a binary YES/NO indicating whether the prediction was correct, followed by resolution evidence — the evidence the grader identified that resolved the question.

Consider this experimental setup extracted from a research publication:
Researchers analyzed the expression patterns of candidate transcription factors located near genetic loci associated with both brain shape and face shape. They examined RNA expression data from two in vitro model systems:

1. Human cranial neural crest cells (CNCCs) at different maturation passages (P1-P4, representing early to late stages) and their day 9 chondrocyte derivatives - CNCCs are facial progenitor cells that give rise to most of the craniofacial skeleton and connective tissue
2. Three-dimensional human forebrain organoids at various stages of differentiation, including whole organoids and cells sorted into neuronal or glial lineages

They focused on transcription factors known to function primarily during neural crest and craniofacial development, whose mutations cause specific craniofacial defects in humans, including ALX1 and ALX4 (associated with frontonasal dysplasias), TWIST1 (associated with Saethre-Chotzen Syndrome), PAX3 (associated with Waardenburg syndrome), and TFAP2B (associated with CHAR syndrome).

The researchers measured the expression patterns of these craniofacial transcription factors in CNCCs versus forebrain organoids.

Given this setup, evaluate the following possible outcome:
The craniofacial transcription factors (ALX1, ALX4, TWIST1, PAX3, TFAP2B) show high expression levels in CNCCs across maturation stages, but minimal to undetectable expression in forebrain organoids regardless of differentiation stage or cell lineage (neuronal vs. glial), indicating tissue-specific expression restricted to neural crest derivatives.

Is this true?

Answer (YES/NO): YES